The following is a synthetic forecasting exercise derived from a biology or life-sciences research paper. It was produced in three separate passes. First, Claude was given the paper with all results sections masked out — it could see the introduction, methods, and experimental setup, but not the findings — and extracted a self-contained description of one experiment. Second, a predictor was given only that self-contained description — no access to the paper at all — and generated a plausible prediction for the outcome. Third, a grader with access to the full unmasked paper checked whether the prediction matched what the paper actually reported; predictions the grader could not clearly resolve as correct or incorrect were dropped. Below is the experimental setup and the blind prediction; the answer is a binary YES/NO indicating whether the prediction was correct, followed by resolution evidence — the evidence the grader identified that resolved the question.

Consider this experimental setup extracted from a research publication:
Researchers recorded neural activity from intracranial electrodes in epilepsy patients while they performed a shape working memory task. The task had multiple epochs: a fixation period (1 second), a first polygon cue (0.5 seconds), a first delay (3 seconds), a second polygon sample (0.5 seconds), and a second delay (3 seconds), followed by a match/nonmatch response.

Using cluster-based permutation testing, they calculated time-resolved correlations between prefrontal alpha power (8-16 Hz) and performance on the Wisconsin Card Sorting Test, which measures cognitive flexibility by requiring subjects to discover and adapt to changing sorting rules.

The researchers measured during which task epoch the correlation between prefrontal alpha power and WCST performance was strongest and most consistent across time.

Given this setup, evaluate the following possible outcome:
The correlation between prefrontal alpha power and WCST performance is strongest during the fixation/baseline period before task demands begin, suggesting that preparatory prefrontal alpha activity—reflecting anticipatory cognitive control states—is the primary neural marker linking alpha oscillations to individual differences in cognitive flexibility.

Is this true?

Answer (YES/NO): NO